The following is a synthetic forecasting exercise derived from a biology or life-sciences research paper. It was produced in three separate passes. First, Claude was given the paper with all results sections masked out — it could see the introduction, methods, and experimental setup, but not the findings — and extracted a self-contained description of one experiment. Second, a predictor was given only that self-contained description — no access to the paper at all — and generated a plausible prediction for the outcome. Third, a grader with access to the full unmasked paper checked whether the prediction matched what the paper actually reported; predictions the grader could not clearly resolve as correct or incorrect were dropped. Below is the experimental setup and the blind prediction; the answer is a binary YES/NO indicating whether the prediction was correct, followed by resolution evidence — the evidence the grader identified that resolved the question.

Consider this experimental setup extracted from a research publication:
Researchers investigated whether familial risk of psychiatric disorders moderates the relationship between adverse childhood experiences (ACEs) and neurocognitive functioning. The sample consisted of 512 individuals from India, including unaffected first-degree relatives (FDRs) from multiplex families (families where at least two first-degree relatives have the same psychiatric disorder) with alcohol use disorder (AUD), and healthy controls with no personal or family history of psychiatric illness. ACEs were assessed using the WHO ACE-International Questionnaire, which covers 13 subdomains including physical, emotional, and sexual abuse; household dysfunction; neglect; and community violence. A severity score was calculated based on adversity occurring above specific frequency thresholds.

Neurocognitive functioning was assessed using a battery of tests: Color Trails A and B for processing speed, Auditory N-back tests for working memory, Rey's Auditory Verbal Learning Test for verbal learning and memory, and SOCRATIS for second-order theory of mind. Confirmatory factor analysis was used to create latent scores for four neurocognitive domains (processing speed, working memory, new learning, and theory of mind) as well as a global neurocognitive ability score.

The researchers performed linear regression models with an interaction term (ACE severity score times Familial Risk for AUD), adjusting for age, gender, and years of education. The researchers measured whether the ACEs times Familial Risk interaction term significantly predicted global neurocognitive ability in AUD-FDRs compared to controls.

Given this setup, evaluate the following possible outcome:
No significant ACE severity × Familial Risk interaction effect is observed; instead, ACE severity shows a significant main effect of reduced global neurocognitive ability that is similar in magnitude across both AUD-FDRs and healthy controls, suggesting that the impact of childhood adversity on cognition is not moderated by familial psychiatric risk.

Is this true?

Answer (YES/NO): NO